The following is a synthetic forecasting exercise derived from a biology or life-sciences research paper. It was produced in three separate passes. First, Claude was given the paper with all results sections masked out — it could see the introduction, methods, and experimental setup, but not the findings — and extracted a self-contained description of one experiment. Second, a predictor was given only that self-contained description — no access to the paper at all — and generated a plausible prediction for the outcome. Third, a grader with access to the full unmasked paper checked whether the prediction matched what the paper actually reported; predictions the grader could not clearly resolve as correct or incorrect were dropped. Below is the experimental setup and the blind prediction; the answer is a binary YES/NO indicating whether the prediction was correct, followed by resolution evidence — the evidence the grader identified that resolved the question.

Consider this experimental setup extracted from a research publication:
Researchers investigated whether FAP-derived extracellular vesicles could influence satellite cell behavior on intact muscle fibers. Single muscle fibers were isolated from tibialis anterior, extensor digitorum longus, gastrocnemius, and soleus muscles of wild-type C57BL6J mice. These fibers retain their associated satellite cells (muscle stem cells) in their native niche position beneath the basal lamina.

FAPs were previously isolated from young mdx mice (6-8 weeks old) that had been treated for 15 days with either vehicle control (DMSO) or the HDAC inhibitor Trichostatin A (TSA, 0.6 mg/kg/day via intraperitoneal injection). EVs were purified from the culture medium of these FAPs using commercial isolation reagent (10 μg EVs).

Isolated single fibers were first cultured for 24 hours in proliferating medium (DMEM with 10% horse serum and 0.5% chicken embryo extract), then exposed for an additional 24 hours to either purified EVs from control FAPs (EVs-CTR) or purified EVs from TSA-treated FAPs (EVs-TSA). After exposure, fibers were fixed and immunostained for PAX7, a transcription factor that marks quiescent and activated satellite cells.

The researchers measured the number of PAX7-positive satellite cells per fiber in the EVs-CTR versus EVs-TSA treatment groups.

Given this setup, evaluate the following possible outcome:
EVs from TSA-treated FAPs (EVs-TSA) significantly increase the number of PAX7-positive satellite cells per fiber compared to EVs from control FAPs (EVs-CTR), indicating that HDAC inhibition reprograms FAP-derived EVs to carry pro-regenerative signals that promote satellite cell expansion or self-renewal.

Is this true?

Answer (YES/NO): YES